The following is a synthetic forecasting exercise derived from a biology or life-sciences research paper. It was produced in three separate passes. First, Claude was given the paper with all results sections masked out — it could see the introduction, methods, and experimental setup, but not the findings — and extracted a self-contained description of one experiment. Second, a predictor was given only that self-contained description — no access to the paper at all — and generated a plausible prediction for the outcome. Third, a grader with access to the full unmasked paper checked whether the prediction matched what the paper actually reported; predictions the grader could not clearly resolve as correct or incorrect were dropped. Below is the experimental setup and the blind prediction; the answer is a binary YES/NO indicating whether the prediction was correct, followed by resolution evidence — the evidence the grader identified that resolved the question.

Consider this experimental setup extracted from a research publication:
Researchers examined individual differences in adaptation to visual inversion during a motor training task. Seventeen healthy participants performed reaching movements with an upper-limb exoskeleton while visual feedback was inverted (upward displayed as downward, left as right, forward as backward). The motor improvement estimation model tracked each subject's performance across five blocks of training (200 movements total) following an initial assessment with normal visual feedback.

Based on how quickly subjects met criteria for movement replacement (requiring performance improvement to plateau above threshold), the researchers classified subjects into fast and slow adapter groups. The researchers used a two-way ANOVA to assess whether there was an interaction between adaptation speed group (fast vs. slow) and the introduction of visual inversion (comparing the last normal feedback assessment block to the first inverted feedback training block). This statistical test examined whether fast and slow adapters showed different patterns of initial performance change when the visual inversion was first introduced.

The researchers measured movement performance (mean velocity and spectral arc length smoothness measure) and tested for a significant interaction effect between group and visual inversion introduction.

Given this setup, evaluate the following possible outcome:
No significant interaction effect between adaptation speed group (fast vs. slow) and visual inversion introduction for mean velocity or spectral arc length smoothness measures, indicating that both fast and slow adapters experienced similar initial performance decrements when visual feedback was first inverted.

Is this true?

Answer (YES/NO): NO